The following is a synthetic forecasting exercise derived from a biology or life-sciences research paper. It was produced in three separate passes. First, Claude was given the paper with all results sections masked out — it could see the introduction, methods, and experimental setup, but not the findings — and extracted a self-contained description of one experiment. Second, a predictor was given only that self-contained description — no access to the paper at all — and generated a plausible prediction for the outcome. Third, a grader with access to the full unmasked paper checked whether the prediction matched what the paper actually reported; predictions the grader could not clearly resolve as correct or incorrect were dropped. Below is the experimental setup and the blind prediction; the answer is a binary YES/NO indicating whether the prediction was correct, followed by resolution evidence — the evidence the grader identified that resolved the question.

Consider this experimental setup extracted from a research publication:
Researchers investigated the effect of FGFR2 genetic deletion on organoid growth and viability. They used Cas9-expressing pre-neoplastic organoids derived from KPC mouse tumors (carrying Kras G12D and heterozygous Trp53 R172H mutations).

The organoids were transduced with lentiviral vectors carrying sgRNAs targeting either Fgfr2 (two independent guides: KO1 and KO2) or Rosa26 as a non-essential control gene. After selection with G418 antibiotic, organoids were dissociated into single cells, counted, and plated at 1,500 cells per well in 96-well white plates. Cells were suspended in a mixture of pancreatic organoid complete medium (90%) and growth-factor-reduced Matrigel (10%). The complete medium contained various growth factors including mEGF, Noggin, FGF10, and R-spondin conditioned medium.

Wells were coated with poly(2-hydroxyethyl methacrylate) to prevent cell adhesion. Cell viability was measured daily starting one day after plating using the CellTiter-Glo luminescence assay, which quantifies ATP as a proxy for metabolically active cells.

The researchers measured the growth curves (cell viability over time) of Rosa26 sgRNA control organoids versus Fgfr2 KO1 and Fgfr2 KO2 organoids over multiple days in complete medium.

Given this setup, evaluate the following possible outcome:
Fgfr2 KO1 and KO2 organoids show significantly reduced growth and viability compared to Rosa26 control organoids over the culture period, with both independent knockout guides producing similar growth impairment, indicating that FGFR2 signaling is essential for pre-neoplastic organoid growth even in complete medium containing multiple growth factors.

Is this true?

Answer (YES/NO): NO